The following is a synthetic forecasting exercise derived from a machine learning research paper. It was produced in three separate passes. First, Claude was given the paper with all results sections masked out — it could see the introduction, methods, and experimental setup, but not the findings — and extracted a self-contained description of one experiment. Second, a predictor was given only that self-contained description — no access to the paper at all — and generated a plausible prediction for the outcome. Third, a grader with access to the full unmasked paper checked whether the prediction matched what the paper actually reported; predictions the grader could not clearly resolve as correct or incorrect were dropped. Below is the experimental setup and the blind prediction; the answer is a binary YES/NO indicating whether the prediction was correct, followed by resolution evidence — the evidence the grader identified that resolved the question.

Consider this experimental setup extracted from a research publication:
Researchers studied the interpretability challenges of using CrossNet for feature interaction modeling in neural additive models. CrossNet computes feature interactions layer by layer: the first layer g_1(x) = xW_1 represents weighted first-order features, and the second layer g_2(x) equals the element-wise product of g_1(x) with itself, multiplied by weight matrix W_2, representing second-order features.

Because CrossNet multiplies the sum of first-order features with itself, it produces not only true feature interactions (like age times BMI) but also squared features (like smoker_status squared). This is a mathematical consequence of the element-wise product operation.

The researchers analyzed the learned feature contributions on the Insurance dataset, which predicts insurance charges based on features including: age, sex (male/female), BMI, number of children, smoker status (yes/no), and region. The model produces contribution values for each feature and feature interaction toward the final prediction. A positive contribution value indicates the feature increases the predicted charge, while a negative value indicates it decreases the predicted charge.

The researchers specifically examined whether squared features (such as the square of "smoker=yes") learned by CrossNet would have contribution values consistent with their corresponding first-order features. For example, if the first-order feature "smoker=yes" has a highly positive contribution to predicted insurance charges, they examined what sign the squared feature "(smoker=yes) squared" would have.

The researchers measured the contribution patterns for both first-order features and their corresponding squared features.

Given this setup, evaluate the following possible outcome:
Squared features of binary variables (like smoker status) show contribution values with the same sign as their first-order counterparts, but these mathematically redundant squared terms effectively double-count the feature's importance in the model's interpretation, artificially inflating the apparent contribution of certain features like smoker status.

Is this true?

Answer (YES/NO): NO